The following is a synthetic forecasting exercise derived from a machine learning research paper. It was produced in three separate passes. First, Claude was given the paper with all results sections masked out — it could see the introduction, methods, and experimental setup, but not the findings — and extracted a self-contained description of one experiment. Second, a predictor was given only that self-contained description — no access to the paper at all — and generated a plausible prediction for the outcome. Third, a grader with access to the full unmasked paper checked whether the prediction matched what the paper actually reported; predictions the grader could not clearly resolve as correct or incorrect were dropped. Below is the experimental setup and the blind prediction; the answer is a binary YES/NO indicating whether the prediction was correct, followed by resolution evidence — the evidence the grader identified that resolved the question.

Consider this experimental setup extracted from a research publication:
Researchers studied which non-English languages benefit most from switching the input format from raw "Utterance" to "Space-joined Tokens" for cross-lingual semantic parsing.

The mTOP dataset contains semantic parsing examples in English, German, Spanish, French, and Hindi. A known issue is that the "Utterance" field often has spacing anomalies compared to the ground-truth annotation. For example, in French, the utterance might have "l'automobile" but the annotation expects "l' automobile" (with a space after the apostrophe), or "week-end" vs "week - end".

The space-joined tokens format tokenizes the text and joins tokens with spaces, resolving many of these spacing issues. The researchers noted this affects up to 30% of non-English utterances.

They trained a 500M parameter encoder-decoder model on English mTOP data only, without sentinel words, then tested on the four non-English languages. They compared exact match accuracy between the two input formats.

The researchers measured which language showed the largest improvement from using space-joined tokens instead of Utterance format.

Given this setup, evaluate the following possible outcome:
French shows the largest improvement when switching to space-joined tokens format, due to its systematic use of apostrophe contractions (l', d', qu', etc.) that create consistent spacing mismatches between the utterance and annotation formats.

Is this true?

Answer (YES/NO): NO